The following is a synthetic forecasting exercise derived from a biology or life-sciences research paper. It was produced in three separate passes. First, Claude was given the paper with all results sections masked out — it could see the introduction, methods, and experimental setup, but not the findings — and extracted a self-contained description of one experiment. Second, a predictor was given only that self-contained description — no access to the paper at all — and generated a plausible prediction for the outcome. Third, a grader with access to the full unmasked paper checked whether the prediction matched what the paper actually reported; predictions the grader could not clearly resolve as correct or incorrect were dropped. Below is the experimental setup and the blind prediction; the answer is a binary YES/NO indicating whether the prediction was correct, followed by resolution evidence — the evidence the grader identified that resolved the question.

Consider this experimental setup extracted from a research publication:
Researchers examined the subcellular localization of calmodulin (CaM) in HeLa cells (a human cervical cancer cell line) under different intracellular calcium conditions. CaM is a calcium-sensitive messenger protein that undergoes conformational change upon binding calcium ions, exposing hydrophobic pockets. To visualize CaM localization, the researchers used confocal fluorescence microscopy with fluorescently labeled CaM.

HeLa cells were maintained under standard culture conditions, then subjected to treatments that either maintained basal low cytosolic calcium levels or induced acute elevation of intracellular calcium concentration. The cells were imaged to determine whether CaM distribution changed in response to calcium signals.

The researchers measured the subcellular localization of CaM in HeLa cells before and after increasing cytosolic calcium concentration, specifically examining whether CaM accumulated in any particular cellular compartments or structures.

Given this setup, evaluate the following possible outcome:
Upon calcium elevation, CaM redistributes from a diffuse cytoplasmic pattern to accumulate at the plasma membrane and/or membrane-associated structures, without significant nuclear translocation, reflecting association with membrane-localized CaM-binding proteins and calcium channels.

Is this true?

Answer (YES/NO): YES